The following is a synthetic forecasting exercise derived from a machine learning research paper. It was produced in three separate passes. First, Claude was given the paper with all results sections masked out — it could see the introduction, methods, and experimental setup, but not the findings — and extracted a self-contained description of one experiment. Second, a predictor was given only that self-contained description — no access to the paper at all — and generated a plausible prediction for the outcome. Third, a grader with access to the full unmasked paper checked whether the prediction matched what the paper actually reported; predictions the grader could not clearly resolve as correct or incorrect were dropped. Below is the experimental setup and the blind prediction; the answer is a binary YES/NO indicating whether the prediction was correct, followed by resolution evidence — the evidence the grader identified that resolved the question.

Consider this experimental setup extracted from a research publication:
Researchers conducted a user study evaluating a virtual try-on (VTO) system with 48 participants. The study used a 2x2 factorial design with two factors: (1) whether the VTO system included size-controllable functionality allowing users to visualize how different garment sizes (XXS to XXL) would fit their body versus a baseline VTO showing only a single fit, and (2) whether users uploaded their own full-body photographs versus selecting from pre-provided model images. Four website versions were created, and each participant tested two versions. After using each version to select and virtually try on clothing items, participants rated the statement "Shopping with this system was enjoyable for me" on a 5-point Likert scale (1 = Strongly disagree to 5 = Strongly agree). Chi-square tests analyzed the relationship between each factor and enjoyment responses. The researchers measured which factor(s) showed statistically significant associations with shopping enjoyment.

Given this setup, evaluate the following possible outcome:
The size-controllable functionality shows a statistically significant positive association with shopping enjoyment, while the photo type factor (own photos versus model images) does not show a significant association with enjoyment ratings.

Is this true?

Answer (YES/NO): YES